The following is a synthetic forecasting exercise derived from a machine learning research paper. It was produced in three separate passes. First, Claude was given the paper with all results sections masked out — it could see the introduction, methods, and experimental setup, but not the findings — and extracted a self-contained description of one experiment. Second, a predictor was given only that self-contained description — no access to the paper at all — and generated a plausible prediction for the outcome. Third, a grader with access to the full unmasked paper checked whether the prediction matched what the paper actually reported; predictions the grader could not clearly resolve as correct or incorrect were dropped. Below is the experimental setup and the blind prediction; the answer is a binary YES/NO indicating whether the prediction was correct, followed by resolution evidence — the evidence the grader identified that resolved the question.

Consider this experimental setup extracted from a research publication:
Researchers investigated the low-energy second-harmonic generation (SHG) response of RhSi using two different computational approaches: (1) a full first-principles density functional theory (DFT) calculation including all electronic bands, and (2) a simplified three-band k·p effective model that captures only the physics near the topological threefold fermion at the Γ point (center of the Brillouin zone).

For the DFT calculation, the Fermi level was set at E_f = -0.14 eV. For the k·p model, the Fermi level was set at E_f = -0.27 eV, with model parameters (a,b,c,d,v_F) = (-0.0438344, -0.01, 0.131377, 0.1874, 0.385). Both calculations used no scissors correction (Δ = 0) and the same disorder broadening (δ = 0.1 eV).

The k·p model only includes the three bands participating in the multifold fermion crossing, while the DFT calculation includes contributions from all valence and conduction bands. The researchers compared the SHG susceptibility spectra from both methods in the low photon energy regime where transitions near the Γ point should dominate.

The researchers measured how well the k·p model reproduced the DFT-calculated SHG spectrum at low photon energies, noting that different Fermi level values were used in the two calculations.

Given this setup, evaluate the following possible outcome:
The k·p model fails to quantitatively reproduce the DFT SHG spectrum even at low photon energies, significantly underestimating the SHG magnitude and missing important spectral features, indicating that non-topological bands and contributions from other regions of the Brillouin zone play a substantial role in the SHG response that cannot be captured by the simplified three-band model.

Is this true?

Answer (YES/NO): NO